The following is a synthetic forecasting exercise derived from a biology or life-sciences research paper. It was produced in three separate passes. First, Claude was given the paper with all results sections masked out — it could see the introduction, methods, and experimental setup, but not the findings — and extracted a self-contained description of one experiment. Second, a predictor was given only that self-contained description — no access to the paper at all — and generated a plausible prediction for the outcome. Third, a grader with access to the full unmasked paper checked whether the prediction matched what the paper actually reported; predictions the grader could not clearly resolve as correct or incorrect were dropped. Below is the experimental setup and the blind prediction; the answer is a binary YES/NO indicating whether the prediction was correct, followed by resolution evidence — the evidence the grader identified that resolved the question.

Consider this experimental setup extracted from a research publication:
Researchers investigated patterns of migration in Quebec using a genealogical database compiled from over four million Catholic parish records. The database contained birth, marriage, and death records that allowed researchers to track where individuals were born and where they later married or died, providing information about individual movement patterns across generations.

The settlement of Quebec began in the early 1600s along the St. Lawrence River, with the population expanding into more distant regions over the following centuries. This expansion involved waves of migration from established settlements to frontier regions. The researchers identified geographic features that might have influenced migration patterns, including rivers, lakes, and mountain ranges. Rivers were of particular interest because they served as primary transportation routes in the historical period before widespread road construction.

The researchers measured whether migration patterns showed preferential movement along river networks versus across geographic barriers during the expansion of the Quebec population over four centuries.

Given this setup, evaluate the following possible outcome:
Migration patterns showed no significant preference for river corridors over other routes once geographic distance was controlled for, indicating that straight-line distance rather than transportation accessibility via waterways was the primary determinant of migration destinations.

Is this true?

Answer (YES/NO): NO